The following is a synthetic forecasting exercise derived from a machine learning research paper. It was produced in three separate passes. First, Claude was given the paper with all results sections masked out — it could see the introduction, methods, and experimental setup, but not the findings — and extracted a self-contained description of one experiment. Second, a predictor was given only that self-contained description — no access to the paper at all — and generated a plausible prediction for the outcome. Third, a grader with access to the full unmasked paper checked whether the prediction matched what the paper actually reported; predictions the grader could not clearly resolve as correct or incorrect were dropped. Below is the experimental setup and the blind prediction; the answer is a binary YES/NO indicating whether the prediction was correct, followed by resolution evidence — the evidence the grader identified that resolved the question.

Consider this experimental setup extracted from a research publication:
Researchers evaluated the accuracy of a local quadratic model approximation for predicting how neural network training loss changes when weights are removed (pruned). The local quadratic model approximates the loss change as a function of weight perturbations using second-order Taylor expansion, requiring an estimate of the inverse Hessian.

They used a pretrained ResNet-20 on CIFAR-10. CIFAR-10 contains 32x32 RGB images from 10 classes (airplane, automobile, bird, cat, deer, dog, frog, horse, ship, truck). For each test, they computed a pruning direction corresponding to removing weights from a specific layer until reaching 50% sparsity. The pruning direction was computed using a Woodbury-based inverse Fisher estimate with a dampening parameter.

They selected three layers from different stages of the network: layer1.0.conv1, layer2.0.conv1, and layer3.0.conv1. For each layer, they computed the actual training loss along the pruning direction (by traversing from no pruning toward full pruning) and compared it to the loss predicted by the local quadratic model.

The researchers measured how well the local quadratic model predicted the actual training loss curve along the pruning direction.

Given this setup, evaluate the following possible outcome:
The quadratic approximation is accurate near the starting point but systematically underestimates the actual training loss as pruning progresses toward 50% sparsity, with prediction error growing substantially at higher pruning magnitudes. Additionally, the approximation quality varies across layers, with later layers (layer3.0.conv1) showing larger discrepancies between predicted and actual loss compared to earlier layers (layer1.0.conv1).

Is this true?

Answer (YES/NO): NO